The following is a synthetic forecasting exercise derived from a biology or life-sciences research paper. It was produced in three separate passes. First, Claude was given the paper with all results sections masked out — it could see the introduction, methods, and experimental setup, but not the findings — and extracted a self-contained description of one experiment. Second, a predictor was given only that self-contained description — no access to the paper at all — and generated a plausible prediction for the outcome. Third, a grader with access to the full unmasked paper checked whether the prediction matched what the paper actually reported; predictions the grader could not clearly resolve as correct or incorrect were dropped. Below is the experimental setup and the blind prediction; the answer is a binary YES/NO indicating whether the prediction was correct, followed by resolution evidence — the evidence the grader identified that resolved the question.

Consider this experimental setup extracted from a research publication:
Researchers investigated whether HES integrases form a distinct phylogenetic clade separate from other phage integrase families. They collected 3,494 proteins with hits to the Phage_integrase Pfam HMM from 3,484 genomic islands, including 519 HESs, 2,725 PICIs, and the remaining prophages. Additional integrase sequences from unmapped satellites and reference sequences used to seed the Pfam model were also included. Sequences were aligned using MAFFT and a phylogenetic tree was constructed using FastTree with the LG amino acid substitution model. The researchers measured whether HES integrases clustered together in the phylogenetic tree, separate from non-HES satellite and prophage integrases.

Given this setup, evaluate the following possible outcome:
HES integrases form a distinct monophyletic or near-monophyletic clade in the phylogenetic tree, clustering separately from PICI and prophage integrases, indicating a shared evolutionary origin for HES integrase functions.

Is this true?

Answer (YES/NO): NO